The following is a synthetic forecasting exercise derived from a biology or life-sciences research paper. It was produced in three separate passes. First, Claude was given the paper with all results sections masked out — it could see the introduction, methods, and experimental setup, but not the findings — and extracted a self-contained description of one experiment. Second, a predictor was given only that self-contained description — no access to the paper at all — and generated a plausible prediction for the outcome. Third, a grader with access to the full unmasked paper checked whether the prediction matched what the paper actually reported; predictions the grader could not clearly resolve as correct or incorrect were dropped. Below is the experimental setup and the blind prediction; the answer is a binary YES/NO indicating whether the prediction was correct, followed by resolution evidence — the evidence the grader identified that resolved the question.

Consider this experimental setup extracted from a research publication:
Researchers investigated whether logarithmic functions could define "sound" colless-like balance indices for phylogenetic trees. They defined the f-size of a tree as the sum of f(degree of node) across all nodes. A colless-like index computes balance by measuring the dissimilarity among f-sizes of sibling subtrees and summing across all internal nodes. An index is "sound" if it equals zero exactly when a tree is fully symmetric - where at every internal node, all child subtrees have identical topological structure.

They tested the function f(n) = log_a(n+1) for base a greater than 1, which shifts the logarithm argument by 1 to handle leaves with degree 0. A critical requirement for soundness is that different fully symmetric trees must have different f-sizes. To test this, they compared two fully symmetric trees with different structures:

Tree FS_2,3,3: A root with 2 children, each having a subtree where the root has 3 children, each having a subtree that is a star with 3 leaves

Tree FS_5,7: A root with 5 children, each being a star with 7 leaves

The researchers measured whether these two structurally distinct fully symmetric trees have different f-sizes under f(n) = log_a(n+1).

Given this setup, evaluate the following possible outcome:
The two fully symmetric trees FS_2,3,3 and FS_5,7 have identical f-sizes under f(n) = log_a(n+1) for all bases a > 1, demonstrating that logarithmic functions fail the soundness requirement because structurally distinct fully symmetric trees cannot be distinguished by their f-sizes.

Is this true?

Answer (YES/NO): YES